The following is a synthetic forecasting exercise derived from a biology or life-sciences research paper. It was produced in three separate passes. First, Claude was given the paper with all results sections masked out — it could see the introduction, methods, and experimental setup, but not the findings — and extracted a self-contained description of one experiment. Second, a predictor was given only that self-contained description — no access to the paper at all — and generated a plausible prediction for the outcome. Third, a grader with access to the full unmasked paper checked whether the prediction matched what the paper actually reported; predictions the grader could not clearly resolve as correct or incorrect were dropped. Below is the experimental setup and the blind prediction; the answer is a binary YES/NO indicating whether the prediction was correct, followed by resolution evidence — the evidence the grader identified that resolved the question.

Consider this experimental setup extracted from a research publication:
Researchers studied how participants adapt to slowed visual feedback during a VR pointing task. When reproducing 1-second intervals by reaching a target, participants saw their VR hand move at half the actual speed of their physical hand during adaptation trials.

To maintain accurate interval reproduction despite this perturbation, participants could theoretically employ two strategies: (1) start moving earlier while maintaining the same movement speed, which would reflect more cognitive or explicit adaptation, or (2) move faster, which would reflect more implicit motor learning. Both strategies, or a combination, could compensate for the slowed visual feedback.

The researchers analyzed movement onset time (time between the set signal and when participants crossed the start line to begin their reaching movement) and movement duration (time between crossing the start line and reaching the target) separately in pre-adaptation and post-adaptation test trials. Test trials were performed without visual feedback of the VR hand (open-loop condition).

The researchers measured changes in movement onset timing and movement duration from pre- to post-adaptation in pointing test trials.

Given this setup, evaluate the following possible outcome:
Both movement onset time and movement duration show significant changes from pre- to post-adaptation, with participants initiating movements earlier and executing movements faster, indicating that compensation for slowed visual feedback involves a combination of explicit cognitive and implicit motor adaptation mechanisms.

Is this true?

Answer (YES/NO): YES